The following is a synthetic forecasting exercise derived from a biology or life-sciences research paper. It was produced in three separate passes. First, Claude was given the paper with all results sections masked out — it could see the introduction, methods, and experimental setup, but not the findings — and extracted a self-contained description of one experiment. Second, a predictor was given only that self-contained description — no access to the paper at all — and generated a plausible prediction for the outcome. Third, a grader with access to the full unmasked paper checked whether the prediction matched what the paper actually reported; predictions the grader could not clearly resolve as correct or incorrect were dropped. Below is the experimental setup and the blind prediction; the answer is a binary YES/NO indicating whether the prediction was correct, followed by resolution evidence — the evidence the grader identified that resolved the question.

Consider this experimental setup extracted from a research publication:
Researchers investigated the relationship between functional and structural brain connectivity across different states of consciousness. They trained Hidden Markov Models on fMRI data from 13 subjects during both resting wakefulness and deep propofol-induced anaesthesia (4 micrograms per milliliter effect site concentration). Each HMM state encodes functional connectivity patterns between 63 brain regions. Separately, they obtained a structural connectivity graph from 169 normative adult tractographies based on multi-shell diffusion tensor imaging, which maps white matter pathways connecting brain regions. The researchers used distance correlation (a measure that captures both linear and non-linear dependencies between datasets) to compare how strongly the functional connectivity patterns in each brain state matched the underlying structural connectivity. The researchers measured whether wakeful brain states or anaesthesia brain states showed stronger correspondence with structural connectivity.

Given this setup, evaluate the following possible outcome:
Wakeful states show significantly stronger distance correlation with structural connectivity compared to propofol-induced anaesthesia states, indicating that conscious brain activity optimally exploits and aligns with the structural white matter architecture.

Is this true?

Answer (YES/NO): NO